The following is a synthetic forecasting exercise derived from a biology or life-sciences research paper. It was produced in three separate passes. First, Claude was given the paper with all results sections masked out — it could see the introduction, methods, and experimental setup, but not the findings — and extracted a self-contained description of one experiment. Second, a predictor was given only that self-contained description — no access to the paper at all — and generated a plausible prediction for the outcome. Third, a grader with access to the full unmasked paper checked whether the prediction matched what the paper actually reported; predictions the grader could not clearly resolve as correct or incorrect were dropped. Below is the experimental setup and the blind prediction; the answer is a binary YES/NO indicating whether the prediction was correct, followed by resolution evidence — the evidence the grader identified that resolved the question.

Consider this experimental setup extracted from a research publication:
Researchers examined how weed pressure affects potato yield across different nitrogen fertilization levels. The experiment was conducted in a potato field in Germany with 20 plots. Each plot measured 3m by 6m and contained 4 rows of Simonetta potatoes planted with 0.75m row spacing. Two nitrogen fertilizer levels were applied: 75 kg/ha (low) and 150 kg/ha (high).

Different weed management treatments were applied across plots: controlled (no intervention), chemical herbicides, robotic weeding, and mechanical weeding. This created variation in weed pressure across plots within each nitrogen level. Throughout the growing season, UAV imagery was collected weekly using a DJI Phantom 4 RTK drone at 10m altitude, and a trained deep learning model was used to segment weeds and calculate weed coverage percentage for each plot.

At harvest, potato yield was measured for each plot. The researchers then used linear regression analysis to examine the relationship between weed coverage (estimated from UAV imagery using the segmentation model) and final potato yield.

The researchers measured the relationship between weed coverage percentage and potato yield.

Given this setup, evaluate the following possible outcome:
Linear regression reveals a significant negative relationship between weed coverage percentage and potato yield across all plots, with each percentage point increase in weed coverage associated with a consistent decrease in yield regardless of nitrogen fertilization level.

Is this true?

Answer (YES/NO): YES